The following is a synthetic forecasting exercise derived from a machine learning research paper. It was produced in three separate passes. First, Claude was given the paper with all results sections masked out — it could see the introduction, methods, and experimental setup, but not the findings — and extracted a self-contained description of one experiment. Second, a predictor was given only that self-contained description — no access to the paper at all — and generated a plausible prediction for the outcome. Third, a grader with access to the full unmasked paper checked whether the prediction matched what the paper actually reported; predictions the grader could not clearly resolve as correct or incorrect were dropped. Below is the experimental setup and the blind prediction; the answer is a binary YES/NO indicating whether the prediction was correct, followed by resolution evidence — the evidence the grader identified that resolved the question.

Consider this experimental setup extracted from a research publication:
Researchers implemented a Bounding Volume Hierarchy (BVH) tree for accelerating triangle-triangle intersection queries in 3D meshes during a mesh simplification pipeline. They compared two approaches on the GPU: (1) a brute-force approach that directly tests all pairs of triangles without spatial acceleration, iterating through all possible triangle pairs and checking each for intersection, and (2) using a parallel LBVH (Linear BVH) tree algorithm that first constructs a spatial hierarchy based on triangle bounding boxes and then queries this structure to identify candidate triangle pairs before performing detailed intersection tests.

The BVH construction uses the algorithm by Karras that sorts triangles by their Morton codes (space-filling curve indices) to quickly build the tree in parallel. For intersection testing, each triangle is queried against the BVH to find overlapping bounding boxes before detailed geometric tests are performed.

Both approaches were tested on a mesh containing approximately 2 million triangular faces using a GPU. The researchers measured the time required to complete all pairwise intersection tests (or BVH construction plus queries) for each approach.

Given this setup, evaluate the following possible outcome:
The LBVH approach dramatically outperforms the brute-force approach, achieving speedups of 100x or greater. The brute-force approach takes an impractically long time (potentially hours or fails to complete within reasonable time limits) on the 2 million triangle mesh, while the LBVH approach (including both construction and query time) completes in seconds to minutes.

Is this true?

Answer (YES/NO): NO